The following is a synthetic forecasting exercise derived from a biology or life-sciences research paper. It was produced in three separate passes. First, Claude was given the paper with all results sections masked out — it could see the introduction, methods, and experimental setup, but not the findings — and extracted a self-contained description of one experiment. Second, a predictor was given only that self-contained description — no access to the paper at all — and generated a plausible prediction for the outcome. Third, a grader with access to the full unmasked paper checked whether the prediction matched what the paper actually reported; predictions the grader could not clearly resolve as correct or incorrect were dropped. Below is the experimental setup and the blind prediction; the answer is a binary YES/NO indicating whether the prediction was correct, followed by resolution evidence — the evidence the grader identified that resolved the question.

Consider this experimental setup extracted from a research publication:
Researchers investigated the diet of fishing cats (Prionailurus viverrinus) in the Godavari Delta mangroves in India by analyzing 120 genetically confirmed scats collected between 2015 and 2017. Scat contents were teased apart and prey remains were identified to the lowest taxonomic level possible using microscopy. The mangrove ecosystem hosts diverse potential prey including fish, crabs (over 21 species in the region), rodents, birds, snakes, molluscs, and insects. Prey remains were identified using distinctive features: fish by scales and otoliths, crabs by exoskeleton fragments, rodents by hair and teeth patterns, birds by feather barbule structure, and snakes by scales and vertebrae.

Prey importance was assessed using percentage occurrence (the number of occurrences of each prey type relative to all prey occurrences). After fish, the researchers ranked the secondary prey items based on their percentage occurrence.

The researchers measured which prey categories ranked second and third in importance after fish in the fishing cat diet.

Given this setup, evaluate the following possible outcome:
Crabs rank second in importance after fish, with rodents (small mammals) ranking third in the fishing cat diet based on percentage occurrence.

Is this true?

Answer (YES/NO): YES